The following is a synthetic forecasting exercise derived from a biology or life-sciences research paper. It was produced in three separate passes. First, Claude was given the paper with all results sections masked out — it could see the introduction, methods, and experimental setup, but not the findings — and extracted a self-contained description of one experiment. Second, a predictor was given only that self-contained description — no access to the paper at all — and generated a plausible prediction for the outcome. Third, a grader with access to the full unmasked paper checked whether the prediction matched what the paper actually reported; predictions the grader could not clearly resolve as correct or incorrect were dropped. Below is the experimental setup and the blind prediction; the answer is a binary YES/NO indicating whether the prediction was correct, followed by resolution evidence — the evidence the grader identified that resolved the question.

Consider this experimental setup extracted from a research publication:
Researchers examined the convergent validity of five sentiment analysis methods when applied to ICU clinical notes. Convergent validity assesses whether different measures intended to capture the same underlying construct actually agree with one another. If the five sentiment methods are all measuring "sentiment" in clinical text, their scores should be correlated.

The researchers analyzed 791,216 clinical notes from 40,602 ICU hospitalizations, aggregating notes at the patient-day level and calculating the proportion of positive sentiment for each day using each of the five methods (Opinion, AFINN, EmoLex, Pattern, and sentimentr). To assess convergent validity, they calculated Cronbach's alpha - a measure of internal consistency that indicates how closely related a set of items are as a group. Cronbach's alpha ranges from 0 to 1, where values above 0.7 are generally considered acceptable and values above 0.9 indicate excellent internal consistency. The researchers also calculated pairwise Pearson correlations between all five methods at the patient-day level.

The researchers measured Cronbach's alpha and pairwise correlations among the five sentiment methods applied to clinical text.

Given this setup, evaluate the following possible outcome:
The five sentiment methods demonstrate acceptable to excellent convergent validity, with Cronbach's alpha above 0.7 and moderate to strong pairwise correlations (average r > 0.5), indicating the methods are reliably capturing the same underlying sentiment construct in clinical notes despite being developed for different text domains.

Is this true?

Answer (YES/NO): NO